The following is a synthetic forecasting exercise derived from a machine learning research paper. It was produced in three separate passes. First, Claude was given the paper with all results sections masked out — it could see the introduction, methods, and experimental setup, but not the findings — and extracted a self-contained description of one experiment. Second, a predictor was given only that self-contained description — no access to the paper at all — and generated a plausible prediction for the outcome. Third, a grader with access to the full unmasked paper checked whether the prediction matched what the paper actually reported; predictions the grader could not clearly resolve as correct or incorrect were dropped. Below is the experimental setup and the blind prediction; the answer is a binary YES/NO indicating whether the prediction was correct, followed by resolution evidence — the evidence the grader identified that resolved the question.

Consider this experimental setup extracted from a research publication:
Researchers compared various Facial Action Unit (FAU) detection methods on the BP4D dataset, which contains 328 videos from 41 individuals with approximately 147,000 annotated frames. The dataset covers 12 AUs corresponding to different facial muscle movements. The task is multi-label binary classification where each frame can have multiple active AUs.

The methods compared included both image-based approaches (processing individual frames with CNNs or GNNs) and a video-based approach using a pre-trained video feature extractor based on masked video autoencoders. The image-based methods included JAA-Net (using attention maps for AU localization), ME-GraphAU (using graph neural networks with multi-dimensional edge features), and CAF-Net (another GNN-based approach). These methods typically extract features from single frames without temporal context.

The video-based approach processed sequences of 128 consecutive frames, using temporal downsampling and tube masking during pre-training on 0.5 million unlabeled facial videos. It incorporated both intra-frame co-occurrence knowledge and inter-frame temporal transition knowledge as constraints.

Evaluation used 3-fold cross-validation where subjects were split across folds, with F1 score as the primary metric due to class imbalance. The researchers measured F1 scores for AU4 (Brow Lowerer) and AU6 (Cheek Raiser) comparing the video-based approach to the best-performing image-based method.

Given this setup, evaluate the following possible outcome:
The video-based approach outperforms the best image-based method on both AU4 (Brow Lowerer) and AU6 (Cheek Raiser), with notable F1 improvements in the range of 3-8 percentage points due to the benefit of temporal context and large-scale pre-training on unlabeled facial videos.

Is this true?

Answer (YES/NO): NO